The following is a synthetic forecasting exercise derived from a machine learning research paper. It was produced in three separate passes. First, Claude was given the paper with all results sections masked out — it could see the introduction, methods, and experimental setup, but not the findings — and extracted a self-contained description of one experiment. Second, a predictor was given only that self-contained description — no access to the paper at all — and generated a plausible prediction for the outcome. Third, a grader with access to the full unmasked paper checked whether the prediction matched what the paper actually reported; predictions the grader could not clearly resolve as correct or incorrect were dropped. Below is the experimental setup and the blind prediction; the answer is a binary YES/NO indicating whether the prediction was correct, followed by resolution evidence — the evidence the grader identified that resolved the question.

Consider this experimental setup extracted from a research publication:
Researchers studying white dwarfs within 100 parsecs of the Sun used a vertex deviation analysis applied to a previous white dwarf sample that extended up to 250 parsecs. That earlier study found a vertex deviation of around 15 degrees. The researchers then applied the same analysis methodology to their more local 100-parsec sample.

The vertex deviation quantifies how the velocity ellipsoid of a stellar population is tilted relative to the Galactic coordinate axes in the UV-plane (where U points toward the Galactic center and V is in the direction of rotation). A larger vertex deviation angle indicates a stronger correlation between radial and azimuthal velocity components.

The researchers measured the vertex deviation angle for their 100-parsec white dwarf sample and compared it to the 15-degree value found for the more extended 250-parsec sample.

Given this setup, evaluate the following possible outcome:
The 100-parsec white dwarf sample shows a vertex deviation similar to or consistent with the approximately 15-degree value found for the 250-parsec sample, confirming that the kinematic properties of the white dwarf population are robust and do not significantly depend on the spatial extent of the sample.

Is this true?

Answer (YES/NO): NO